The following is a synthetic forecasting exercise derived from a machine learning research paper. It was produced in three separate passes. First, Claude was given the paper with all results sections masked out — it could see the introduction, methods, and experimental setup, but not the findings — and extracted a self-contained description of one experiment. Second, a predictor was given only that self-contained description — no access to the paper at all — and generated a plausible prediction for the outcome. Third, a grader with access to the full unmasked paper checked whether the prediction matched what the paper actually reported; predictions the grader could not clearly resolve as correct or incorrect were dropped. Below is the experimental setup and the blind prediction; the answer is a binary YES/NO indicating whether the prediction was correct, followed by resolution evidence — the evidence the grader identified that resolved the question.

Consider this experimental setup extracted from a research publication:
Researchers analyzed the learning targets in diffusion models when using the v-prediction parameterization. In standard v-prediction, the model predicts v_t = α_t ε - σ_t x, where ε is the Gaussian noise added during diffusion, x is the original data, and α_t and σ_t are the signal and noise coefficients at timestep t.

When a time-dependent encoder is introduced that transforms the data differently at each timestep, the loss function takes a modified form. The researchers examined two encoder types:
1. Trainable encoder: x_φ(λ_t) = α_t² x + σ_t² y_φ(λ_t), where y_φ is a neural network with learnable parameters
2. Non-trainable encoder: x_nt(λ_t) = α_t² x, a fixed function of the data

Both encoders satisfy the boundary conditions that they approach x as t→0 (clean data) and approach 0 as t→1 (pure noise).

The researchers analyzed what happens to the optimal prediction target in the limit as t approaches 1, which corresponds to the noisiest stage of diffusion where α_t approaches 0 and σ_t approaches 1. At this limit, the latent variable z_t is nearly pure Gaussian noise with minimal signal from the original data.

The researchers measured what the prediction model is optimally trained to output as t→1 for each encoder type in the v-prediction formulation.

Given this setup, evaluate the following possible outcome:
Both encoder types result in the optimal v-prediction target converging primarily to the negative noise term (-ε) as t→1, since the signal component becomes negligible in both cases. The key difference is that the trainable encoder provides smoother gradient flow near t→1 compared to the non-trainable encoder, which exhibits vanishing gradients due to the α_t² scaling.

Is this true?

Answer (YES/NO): NO